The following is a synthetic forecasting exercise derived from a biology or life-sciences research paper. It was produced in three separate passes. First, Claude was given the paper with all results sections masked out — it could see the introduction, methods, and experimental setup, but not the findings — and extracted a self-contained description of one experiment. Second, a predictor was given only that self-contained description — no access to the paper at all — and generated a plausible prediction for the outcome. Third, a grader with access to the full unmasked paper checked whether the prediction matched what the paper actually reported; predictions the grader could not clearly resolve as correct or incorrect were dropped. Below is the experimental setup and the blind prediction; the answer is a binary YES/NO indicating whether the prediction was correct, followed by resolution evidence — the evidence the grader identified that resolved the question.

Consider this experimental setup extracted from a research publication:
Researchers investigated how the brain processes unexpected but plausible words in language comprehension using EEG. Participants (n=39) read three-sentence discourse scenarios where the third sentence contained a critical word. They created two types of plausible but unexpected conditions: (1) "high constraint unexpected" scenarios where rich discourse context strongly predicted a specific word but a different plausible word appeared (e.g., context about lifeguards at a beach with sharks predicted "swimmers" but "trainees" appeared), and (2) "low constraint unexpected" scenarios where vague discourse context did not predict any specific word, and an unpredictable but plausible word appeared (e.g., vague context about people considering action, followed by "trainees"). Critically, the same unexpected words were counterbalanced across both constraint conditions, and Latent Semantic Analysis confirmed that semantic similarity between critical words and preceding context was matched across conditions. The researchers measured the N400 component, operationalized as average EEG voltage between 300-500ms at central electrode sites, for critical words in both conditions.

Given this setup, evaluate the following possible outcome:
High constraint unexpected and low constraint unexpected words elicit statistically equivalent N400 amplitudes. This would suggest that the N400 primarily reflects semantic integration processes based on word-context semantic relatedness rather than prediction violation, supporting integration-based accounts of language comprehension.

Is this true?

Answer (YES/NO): YES